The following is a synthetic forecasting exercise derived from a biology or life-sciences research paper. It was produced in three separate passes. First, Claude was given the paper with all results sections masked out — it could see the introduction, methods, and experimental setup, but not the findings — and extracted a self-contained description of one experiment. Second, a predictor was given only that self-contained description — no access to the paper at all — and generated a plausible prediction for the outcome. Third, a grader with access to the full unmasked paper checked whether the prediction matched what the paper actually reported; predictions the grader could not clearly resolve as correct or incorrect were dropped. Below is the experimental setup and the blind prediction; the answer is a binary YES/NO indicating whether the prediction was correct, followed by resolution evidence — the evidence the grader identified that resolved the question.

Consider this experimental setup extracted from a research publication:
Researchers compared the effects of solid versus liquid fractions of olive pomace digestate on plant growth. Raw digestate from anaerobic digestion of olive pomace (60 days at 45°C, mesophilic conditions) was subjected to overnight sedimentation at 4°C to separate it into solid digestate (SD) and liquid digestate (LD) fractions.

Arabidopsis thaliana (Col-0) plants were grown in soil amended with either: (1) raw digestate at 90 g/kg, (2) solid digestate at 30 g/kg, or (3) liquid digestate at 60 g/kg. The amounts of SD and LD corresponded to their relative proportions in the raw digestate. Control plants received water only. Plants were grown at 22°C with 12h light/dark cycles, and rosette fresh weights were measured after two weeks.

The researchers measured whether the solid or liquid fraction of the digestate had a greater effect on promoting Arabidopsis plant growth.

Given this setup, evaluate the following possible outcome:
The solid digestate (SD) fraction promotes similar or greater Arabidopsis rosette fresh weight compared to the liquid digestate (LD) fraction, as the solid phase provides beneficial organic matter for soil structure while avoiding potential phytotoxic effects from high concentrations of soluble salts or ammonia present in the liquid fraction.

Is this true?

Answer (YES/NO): YES